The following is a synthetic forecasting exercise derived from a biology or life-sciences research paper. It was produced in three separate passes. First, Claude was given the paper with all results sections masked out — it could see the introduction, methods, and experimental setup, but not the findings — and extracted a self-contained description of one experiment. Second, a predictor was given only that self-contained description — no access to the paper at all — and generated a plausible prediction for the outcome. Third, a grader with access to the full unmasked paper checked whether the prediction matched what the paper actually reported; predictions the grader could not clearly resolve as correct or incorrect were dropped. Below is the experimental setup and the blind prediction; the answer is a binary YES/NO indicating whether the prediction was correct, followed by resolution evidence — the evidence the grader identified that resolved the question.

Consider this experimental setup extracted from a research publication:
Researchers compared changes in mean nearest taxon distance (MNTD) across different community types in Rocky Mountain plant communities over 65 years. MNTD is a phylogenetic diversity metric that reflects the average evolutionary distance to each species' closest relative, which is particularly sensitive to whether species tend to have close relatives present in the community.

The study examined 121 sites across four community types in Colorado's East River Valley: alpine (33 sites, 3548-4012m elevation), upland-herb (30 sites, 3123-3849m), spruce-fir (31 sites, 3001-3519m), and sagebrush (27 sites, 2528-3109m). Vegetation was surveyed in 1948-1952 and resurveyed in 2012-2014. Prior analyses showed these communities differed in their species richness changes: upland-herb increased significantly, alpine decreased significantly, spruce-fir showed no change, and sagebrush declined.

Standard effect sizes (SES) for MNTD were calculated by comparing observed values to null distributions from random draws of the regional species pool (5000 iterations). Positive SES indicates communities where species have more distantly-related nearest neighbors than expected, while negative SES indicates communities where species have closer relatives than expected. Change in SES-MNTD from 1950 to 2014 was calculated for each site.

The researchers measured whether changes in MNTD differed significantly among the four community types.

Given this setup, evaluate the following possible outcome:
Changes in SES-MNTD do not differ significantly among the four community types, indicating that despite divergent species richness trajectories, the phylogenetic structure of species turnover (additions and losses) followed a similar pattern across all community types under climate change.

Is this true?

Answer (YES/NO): NO